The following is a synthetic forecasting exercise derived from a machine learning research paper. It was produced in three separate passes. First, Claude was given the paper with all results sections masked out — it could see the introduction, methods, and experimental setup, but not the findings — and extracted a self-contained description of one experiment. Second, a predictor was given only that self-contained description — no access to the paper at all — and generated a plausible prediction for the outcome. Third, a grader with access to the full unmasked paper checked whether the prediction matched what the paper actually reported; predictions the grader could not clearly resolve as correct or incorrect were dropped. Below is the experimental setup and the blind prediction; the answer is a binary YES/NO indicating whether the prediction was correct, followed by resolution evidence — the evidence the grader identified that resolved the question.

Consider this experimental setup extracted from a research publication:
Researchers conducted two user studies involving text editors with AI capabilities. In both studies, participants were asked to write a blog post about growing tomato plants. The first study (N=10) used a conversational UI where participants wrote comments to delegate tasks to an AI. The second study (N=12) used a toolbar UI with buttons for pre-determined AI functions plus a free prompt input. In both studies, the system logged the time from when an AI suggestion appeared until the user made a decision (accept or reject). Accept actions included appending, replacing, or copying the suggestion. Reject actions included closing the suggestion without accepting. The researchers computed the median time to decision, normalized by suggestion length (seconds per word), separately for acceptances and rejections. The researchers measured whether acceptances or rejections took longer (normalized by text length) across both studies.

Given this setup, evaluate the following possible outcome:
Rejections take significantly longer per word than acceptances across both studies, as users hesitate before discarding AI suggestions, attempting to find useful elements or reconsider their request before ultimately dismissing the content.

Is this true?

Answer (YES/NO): NO